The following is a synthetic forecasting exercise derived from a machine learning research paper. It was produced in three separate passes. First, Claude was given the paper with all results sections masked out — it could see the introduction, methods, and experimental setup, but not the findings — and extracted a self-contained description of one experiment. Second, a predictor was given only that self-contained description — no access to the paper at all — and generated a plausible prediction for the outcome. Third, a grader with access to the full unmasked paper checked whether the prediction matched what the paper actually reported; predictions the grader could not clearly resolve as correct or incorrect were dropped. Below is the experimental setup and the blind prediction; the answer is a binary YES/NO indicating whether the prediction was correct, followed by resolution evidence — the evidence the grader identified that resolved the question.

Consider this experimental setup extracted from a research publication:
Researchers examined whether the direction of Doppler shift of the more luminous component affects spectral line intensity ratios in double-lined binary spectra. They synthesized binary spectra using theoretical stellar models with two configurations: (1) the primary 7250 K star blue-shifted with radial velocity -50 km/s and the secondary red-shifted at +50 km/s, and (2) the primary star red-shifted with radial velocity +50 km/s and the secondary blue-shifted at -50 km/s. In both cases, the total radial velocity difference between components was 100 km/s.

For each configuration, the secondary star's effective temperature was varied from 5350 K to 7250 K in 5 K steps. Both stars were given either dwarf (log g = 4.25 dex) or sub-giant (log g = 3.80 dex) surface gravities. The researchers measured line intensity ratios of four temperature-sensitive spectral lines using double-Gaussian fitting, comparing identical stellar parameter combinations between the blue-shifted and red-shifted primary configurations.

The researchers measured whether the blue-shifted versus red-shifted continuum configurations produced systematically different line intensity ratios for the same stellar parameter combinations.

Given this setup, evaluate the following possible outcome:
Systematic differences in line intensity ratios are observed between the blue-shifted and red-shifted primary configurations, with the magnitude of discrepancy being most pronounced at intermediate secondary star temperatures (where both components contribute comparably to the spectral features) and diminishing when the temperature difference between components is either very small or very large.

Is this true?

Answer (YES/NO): NO